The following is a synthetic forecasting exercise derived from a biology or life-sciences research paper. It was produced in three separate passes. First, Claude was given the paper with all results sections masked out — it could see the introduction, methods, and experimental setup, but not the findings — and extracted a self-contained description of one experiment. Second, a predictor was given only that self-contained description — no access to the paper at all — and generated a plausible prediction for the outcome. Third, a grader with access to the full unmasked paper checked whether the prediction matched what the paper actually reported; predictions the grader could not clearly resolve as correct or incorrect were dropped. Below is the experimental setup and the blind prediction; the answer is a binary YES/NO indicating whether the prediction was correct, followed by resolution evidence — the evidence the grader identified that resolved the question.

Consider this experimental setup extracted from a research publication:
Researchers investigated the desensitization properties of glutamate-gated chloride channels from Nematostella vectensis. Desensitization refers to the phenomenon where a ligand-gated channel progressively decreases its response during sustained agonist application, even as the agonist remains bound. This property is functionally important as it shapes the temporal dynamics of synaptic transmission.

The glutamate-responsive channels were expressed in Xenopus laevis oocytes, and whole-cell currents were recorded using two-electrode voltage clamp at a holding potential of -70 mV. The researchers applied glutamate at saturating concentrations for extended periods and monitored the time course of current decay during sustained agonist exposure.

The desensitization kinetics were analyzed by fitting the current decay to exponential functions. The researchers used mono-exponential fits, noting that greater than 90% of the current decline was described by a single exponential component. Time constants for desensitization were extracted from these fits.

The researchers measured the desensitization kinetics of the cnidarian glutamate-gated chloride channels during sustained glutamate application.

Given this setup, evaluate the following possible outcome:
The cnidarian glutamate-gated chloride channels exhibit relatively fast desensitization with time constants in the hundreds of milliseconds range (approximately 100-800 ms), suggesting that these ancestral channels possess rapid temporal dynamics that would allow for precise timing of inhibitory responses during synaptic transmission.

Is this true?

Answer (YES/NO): NO